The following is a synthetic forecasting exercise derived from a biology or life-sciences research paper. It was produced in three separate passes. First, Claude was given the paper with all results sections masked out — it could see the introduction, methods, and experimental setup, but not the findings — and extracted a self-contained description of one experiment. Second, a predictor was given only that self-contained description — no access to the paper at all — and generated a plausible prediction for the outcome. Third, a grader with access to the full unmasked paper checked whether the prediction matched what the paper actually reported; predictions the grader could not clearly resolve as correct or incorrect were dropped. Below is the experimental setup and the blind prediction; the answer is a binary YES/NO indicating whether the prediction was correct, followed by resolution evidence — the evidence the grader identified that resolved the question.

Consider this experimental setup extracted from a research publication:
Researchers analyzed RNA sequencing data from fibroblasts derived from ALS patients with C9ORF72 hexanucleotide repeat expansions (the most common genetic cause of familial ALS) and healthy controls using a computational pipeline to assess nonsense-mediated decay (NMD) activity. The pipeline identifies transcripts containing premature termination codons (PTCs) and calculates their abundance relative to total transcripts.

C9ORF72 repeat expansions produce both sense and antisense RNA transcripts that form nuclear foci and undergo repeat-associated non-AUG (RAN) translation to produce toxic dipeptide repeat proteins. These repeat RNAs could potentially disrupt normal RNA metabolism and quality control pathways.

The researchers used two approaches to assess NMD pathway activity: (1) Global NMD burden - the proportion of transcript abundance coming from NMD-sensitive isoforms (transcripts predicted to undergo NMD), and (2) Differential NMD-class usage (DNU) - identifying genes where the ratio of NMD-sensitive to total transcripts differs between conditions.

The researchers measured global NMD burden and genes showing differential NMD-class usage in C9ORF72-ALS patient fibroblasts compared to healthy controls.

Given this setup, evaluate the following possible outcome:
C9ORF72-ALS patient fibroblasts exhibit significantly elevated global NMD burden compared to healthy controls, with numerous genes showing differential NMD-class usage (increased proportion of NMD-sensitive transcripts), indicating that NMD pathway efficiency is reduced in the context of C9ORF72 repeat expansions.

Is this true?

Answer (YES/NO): NO